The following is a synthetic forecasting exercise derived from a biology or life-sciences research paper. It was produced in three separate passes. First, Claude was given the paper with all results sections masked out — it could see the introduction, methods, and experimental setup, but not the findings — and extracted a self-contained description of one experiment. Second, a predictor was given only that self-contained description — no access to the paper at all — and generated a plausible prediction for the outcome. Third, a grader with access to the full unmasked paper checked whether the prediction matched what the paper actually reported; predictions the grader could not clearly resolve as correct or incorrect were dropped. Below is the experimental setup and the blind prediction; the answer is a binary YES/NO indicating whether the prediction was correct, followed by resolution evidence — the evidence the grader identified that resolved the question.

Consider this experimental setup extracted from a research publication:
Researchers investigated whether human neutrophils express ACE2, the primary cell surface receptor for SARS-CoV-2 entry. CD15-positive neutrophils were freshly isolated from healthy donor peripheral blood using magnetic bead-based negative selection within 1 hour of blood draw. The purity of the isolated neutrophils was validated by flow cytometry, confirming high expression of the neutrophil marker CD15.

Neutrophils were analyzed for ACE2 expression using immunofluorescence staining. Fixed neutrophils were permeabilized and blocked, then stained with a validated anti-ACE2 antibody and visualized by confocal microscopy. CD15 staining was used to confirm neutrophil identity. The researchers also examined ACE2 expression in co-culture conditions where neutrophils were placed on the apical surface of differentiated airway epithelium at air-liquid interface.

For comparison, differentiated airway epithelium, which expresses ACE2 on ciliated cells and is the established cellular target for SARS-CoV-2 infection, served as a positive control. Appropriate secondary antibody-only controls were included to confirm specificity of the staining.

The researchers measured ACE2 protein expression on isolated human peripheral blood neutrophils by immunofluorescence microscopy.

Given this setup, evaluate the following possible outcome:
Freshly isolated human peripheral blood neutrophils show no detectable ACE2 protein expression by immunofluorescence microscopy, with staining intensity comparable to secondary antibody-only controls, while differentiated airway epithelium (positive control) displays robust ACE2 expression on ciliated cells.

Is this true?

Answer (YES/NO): NO